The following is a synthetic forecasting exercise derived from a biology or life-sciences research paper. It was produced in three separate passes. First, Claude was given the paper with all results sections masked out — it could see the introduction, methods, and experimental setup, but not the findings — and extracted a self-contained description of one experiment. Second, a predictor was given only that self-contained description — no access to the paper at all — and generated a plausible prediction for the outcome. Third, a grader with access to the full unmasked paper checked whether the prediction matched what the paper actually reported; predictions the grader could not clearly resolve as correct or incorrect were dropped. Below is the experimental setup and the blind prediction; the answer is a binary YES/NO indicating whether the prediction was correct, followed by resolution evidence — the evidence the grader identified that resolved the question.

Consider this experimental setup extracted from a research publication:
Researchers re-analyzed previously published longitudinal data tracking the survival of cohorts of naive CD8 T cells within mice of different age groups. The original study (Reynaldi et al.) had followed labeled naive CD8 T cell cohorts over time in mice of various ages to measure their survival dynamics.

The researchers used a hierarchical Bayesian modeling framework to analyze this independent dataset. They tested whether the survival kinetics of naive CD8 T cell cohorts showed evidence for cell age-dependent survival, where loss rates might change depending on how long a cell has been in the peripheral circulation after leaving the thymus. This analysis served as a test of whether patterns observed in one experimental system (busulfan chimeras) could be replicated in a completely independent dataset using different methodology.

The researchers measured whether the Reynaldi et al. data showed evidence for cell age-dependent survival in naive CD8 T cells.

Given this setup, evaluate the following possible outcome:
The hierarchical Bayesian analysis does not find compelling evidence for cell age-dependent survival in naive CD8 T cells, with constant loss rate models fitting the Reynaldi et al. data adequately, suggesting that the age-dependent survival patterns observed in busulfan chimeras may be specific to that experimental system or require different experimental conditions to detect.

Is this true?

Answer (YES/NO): NO